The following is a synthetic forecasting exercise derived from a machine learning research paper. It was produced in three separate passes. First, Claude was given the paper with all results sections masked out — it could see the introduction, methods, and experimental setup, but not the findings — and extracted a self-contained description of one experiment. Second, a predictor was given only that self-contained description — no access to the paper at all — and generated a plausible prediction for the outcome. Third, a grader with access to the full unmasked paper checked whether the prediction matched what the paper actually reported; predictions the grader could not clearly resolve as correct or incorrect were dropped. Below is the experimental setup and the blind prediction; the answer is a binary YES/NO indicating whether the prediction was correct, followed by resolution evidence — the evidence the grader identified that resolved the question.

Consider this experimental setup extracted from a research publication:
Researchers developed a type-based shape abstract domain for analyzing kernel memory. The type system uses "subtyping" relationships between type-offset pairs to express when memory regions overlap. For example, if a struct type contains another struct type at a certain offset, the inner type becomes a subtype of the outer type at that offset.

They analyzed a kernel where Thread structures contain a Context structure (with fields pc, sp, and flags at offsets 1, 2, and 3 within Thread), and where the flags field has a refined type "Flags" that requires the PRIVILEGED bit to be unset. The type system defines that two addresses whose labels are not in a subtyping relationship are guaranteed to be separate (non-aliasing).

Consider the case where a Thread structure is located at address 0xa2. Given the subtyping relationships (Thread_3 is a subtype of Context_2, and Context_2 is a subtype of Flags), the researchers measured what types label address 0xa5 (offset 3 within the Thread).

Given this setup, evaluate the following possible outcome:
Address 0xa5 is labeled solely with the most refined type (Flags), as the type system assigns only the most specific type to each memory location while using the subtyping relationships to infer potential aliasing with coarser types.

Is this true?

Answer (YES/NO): NO